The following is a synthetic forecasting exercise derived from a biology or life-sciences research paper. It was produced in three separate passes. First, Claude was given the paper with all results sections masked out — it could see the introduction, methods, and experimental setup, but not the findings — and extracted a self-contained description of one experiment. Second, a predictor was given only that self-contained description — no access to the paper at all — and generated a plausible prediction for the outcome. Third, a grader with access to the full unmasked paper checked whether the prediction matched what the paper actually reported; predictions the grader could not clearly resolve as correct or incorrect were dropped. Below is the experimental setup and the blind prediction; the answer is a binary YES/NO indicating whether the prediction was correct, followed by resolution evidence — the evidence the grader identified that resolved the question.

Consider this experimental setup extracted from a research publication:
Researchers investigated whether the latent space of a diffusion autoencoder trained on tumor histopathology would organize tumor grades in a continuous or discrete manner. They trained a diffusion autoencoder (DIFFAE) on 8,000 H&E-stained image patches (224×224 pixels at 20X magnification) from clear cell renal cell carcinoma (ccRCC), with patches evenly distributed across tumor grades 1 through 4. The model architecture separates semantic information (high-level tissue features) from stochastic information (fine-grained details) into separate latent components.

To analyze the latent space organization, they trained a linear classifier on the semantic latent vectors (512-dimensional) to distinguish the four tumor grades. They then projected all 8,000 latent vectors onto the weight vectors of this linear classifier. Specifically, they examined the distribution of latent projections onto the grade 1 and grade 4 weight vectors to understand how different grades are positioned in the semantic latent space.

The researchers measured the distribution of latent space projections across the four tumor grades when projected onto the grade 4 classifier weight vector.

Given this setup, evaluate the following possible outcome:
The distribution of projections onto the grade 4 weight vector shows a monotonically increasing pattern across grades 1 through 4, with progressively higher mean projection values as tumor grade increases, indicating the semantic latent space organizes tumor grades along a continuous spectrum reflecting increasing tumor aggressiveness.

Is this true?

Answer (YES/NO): YES